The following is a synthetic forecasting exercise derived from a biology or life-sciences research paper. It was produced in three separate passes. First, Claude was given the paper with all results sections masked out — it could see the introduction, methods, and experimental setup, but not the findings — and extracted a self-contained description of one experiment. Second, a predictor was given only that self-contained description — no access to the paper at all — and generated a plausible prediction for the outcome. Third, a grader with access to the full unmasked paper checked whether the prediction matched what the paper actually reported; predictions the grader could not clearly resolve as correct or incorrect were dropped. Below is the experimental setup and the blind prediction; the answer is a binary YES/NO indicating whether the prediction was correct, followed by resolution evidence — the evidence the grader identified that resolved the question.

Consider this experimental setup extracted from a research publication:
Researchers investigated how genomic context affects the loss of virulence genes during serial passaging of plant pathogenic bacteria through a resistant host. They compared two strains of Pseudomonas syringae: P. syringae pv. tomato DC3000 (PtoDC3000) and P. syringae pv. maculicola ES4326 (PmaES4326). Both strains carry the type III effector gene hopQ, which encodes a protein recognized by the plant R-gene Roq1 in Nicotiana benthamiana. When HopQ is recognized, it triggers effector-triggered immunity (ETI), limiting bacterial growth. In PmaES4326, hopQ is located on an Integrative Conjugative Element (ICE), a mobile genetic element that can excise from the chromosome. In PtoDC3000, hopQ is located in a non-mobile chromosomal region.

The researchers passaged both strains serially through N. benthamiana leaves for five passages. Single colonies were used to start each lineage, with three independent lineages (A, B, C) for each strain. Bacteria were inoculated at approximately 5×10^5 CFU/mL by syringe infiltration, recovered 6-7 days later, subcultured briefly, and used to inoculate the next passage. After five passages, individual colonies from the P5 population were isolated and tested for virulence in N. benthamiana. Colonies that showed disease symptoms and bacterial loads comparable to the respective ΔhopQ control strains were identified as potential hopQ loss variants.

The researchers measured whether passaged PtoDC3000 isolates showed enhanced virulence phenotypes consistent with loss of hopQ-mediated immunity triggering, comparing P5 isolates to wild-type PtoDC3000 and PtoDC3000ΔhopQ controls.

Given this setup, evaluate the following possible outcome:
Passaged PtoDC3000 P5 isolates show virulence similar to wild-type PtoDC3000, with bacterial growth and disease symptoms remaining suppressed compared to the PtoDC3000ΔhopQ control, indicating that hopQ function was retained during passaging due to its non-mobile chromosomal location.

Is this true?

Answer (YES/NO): YES